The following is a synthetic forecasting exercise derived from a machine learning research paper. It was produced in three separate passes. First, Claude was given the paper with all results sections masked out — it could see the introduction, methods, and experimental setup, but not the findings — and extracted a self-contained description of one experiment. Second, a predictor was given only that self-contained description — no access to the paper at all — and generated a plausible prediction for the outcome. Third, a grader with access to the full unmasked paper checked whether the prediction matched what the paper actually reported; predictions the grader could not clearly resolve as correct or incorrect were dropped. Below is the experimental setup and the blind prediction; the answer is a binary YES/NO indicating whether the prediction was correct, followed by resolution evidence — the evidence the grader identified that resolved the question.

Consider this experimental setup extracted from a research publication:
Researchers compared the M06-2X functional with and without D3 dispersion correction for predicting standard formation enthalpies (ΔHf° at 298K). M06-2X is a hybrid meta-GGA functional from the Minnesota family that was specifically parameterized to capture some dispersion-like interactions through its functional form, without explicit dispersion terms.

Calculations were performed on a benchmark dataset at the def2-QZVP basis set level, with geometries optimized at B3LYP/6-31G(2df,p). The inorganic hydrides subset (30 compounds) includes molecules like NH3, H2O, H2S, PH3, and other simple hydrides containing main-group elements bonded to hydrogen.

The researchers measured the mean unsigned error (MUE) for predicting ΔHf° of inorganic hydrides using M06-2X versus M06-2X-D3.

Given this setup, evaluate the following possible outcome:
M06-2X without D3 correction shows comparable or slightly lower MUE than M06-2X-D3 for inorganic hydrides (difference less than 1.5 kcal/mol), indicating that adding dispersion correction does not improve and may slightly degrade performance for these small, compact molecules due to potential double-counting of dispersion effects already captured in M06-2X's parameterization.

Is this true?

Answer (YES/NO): YES